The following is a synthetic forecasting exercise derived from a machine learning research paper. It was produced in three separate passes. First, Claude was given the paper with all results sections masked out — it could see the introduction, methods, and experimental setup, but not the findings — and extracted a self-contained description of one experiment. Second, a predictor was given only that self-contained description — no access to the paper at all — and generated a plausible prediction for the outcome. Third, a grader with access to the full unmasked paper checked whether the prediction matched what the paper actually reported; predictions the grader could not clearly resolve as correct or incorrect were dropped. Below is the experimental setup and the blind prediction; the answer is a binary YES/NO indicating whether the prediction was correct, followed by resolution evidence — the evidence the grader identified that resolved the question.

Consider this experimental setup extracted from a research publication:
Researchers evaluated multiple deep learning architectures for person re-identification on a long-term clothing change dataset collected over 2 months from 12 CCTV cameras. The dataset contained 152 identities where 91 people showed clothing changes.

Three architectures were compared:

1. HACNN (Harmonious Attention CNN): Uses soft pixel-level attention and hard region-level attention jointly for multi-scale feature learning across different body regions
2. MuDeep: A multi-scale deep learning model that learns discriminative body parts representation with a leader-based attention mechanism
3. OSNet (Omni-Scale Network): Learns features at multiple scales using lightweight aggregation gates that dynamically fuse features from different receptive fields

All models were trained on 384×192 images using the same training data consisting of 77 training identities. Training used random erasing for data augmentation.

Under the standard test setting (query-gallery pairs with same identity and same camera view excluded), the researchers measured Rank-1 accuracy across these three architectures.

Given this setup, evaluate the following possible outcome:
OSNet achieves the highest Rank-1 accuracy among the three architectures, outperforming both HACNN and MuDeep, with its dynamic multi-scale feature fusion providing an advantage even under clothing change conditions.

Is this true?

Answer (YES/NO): YES